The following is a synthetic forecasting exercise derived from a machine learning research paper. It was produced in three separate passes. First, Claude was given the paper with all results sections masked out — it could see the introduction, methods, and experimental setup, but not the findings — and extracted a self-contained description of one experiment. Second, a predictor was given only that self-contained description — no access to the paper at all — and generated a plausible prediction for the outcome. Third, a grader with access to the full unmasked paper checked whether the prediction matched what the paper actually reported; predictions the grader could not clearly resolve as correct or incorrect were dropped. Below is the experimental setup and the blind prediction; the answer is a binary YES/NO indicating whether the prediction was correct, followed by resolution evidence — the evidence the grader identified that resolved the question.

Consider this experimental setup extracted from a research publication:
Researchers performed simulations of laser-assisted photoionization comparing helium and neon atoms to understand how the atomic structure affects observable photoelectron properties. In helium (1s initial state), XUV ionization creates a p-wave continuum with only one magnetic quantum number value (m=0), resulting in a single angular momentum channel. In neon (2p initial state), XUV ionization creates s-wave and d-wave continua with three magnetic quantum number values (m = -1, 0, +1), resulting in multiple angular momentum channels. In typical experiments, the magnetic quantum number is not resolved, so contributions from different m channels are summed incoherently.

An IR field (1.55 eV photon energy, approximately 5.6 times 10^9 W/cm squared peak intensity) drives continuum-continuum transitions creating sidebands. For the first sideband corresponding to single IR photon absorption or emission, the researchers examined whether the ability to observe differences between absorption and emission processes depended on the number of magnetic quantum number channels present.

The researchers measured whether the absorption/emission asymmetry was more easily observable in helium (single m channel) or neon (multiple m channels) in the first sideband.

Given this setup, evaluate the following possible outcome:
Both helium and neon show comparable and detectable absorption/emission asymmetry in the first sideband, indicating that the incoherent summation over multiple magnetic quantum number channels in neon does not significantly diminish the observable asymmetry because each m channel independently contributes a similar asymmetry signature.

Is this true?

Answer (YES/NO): NO